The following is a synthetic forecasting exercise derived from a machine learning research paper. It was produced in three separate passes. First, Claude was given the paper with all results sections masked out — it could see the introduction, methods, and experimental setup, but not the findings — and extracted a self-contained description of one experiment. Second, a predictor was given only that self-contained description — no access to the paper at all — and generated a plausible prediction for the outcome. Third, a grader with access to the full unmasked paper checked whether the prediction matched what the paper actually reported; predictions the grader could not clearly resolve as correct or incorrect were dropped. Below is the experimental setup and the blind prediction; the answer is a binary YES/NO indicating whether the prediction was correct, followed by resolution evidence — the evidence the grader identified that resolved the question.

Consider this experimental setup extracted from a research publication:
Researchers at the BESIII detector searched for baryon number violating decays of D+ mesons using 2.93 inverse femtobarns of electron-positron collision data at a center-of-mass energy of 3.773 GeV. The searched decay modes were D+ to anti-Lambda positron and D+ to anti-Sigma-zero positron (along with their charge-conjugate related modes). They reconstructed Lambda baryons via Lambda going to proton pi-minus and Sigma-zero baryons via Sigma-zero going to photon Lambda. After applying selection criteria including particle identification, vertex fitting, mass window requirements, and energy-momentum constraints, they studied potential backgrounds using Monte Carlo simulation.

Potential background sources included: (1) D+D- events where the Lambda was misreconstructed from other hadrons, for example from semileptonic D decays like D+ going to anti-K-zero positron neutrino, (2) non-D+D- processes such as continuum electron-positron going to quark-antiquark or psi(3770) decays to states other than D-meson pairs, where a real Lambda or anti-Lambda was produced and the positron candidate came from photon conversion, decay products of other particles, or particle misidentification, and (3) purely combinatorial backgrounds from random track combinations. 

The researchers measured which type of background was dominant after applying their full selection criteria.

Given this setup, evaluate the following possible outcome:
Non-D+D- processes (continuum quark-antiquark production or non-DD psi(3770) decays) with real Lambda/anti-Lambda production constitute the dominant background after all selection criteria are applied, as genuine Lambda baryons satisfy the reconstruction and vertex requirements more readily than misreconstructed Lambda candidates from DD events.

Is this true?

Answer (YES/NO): YES